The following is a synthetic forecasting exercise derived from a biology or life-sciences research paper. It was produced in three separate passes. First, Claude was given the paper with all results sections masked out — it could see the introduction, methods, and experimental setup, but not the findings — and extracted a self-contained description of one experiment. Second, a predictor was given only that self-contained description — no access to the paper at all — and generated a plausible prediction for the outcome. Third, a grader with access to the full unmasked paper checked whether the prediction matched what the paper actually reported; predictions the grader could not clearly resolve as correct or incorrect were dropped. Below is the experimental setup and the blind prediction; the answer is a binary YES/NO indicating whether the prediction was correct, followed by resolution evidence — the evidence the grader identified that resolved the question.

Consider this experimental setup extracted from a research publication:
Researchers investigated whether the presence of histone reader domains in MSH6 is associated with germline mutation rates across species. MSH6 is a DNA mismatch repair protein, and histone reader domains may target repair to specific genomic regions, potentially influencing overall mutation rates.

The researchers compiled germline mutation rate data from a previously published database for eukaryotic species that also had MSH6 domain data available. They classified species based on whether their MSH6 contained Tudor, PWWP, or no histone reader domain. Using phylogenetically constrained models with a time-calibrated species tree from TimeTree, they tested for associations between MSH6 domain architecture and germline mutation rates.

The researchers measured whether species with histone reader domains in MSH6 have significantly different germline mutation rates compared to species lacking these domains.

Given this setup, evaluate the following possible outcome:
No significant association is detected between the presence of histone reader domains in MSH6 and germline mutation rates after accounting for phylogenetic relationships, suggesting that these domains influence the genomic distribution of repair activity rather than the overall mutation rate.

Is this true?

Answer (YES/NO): YES